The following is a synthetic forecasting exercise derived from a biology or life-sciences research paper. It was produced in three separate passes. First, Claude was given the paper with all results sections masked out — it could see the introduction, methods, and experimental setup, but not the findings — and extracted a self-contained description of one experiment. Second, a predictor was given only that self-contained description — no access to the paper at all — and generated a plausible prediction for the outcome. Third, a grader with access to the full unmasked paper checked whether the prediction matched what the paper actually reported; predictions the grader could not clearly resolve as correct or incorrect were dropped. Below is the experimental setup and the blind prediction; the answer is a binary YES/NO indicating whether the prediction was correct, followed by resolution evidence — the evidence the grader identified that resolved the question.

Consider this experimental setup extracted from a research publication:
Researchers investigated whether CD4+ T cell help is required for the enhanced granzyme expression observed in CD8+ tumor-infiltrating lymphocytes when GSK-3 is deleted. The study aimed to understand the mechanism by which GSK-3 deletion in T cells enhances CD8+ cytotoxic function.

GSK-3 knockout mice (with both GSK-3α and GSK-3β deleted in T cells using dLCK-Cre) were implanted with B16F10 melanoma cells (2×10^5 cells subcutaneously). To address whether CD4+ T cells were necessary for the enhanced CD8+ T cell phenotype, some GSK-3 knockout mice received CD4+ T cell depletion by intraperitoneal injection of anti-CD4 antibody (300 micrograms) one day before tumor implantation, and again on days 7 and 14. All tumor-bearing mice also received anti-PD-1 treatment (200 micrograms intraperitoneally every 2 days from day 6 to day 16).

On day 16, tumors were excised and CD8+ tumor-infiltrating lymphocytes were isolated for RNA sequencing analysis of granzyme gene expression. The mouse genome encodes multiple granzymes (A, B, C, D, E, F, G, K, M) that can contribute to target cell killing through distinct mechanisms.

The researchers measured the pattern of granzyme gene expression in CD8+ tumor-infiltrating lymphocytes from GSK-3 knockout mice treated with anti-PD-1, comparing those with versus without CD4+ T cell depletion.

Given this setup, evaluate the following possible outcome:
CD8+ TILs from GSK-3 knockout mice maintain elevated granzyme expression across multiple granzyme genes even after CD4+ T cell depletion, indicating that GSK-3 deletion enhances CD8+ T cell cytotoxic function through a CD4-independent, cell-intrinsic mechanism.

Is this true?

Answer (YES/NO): NO